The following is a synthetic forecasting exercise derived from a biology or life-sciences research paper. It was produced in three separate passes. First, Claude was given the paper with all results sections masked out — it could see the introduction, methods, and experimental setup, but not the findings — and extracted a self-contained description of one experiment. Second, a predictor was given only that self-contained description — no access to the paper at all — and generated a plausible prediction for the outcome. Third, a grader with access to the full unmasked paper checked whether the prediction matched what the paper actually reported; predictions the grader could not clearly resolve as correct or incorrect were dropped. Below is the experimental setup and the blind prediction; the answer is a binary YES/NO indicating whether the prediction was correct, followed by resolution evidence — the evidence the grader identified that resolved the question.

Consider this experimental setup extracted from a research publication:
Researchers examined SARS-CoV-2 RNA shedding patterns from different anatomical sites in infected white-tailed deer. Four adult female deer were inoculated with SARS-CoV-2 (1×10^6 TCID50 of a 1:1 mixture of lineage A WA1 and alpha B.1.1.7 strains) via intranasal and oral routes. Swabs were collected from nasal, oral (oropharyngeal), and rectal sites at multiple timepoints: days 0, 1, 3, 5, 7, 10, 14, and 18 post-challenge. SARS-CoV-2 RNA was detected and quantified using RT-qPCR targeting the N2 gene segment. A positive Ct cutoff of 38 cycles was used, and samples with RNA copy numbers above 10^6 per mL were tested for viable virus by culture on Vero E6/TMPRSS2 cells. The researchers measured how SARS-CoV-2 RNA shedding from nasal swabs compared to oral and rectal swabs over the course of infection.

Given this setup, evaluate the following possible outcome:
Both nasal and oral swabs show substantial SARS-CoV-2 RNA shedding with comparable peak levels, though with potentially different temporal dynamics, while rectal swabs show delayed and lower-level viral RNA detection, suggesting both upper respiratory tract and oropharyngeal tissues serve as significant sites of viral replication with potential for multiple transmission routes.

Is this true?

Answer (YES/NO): NO